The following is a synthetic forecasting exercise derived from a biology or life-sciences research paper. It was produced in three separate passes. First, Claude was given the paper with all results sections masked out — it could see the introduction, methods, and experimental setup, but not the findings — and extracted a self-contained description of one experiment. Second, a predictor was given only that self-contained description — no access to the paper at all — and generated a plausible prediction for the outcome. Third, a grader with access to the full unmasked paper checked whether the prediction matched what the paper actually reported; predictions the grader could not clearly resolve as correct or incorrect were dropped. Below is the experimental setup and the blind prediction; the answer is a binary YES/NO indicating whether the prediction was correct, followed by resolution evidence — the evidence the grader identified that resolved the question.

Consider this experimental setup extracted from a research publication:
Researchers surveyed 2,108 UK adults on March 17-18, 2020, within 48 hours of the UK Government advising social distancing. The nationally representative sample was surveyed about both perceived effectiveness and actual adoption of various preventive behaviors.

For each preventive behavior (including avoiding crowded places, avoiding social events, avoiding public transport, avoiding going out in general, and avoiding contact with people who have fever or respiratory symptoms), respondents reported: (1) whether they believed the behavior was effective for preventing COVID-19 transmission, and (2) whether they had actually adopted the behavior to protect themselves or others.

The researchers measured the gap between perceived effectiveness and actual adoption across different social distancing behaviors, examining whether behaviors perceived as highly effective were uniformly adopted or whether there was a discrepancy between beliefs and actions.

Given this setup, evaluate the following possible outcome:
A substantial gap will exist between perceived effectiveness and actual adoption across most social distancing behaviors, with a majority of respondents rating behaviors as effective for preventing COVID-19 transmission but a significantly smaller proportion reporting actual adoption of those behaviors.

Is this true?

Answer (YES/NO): YES